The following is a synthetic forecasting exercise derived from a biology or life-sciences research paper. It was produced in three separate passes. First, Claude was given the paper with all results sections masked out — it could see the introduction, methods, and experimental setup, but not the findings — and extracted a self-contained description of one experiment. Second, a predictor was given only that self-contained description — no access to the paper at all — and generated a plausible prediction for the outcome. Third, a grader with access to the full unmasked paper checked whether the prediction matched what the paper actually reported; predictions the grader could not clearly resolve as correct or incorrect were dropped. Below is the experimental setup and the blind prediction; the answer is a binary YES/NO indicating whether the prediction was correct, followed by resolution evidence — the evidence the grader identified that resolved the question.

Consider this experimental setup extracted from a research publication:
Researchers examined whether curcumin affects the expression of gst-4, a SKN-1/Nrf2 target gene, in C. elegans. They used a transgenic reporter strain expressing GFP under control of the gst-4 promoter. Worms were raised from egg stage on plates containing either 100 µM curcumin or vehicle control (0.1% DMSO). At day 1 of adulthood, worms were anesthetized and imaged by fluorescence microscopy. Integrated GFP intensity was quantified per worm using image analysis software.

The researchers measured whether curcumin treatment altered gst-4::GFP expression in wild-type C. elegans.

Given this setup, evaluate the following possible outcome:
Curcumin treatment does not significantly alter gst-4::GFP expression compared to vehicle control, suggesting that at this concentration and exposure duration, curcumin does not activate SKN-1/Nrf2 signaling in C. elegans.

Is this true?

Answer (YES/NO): NO